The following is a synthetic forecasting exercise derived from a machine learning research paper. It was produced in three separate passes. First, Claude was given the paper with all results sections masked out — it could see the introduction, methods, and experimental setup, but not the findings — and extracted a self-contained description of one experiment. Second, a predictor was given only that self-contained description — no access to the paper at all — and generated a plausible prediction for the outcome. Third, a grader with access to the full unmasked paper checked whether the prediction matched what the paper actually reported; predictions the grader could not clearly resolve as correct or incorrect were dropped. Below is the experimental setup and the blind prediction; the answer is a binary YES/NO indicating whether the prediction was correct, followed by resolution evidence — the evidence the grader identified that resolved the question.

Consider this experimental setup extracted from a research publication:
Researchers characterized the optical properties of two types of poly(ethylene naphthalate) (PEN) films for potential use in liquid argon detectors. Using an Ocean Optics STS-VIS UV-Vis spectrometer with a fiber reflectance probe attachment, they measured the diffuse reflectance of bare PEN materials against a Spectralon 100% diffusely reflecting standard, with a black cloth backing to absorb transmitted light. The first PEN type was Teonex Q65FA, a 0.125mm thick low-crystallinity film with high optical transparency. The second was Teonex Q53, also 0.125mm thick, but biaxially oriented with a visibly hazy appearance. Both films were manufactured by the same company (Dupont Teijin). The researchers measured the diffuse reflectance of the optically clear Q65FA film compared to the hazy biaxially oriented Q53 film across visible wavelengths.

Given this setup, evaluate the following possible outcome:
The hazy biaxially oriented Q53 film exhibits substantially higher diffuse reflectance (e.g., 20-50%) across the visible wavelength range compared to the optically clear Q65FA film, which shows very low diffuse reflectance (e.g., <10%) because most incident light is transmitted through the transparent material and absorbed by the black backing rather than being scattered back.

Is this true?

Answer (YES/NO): NO